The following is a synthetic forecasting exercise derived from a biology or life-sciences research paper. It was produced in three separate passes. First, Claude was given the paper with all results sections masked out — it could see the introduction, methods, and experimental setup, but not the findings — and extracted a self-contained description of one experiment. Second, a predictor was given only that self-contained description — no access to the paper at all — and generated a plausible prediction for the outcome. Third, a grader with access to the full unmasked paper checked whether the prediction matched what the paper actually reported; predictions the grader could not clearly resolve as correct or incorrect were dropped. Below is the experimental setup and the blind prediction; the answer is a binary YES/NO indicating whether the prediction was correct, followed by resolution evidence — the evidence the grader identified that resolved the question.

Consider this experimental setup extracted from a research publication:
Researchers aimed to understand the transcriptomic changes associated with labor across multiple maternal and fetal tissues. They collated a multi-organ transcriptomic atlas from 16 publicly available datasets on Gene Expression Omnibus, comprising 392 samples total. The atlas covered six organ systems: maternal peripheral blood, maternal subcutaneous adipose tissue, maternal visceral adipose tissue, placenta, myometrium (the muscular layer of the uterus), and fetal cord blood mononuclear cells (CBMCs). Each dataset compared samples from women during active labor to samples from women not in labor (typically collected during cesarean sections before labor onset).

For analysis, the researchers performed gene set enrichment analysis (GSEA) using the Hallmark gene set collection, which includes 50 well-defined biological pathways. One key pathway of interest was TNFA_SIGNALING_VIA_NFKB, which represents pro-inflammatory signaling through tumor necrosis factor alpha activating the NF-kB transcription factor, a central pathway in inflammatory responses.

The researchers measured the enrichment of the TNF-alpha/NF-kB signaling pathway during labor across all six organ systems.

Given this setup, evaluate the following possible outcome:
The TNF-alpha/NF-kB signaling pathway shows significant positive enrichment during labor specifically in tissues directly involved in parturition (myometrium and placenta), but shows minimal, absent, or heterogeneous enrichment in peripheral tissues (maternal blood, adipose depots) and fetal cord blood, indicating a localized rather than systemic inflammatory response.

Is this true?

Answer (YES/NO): NO